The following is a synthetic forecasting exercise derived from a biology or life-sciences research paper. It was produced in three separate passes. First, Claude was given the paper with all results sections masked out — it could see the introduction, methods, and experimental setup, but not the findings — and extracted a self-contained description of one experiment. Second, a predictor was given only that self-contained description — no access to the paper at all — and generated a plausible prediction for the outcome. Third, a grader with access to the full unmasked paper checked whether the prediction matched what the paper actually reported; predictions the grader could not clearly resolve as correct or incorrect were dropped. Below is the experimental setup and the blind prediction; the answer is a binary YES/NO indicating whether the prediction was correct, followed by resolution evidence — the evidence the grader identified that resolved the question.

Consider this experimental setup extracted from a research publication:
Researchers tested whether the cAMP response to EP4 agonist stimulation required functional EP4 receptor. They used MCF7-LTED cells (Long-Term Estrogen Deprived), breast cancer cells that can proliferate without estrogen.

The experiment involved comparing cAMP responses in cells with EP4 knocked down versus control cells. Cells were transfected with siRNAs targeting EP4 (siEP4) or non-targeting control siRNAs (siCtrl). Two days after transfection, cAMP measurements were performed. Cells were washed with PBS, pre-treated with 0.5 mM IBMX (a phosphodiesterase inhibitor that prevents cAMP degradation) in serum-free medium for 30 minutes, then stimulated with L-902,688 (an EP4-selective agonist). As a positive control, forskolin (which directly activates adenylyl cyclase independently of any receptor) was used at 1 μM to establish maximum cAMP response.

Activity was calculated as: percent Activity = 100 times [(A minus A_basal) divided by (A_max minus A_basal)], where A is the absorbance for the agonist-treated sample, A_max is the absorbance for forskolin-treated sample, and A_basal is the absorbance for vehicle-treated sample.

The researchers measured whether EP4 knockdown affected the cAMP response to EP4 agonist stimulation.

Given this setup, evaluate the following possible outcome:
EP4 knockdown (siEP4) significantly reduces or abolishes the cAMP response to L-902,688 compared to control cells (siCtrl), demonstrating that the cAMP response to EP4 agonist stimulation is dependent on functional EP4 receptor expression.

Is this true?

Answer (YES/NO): YES